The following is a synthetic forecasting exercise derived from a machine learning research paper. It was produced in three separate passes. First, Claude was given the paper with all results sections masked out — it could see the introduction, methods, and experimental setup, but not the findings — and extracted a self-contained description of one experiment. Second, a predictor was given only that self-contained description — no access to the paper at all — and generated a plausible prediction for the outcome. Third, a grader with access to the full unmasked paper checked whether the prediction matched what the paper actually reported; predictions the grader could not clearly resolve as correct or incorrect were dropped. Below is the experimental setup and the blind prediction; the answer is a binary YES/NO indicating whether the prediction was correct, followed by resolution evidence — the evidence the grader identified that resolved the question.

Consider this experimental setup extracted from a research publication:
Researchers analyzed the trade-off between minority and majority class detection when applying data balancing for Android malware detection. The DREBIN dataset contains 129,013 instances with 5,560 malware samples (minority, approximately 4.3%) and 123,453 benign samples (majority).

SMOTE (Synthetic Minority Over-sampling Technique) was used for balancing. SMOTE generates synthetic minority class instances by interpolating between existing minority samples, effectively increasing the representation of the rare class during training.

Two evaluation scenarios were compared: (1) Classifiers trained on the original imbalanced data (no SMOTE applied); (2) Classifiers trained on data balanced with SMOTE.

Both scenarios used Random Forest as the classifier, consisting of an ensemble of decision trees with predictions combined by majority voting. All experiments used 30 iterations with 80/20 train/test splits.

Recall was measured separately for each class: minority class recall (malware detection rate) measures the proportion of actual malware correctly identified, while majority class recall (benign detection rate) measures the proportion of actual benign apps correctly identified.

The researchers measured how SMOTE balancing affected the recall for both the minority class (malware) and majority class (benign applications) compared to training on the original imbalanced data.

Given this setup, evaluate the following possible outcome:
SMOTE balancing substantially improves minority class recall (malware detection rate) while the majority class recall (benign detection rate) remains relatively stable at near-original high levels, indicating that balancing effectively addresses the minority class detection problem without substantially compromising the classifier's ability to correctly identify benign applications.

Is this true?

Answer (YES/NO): NO